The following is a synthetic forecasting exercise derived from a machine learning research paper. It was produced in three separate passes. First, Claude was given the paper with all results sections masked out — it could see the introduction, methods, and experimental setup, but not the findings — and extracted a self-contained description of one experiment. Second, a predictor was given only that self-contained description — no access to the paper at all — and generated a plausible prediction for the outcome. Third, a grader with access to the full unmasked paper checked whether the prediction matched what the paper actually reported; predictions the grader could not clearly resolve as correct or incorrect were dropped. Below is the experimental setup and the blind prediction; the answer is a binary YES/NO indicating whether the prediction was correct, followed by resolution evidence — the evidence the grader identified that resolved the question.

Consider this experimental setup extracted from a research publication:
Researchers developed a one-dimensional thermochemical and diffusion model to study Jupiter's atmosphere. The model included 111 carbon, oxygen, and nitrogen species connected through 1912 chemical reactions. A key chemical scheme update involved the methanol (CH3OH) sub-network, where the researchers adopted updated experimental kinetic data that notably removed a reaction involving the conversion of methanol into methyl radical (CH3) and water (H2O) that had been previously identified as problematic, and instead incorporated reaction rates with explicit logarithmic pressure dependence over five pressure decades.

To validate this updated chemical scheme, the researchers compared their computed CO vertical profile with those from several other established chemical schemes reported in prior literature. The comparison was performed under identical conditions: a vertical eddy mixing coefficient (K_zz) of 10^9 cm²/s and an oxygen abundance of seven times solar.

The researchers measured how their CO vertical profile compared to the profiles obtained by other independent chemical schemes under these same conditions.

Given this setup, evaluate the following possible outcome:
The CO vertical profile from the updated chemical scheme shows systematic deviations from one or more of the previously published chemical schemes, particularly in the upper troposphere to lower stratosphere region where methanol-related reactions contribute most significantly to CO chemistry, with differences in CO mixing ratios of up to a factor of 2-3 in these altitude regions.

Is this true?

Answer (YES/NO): NO